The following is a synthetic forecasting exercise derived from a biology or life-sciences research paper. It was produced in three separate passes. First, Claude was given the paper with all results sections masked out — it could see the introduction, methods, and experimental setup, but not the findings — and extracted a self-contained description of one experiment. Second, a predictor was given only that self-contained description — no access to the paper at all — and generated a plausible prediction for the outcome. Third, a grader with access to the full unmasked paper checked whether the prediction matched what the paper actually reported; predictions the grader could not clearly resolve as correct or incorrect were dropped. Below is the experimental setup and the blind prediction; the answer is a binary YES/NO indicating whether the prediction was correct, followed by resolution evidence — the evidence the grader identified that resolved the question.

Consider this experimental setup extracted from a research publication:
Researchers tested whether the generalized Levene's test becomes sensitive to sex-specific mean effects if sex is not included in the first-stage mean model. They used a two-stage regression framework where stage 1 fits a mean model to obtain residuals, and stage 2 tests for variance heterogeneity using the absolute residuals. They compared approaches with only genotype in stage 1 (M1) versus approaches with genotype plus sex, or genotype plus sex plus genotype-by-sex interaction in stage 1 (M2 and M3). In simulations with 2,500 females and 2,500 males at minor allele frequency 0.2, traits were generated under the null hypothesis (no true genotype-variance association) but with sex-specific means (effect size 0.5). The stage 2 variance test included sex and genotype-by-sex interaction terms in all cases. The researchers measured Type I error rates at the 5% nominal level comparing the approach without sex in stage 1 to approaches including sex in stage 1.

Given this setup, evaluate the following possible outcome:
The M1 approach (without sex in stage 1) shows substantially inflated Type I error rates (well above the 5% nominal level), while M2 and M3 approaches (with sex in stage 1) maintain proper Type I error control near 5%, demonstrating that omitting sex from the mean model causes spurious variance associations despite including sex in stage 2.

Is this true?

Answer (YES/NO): YES